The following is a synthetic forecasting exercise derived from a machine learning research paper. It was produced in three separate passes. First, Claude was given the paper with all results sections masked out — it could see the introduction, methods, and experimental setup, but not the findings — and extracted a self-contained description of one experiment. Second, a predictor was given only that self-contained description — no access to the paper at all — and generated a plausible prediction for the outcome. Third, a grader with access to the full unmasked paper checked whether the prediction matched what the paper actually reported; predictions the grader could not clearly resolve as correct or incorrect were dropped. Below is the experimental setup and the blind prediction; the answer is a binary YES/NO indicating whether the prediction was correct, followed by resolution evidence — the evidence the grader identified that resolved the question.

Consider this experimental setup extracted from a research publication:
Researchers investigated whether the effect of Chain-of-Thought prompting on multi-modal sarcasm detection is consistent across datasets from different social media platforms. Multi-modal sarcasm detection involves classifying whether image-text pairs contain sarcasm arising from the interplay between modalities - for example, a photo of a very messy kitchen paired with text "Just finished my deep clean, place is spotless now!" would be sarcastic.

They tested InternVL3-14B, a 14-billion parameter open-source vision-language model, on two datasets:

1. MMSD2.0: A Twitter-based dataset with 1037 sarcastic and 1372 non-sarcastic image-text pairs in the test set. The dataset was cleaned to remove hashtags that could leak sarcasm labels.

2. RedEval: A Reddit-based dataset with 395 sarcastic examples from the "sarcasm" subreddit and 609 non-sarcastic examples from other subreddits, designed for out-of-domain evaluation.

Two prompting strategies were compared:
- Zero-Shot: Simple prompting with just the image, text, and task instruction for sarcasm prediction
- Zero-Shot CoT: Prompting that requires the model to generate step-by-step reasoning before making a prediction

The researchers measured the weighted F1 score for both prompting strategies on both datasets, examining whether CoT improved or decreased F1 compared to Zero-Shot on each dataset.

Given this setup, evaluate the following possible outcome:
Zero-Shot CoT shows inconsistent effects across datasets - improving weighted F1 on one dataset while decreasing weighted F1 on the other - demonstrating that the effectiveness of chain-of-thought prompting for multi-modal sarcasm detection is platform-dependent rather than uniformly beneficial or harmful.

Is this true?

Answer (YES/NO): YES